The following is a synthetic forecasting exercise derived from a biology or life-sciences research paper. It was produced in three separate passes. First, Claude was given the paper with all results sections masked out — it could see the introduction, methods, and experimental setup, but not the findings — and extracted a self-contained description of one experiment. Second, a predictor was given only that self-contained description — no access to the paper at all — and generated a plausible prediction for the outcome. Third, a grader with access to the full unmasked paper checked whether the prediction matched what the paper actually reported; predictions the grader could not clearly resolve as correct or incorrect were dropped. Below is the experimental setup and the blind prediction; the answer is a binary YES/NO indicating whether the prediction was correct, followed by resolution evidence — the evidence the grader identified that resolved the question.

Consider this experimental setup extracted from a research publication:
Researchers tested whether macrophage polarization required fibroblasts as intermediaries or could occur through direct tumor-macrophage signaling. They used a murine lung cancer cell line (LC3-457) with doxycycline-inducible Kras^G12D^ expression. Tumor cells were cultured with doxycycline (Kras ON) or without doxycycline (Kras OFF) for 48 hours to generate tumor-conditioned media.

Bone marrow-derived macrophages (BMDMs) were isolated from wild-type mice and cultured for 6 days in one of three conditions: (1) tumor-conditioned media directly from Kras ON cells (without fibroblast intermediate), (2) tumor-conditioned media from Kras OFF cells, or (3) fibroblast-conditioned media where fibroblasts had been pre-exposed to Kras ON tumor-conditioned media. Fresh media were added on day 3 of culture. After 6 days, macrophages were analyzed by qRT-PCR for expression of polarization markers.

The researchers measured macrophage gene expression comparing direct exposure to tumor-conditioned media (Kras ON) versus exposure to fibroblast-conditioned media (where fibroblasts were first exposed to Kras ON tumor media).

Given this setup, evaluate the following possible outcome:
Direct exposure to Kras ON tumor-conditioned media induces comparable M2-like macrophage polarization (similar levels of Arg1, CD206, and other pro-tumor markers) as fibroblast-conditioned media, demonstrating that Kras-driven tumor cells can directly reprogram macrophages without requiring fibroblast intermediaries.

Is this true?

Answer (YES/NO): NO